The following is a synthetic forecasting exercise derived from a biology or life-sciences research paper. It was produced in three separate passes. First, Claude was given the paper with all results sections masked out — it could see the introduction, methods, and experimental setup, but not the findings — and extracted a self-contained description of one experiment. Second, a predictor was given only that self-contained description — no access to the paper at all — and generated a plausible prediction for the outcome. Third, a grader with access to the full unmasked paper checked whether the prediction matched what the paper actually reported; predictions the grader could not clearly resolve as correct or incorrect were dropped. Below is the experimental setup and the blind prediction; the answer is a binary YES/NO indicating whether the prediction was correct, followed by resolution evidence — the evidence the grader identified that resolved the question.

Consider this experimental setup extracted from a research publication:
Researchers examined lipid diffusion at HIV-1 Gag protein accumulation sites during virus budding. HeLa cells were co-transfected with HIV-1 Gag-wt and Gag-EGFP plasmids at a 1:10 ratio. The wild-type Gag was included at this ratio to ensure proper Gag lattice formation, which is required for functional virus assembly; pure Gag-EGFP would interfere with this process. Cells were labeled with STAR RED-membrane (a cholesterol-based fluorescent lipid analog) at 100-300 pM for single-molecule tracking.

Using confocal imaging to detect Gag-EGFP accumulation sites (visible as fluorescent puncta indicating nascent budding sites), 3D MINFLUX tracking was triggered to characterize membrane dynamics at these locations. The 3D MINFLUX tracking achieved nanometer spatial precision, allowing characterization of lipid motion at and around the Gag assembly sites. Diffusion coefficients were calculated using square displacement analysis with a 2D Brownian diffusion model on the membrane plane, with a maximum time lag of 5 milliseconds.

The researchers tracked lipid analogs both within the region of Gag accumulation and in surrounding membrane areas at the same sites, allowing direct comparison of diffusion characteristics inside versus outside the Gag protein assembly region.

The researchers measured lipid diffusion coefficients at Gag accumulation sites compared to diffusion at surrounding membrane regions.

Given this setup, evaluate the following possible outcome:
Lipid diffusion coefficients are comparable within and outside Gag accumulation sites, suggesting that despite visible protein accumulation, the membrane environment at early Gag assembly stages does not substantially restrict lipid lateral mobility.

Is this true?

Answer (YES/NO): NO